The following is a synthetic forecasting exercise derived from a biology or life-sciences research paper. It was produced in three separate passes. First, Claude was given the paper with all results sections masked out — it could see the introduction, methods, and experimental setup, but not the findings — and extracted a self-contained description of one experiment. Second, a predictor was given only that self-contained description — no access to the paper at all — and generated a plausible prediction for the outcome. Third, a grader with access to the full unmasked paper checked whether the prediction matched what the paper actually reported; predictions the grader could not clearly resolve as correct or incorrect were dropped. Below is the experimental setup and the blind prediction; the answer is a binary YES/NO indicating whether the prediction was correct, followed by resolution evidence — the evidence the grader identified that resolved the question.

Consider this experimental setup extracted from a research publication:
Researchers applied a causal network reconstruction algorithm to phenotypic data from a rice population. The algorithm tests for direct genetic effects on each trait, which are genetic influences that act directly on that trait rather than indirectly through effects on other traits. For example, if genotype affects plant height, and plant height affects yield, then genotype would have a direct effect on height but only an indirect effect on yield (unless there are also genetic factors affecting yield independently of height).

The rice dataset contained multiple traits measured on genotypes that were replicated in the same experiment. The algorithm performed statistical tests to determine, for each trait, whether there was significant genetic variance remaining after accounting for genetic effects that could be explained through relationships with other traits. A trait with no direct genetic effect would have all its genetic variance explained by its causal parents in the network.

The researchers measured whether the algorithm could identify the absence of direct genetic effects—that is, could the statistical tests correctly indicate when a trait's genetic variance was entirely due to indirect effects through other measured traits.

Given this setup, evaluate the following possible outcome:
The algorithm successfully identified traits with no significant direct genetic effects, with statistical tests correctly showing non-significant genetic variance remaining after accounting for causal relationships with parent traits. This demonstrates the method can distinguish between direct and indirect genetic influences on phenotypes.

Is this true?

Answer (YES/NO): YES